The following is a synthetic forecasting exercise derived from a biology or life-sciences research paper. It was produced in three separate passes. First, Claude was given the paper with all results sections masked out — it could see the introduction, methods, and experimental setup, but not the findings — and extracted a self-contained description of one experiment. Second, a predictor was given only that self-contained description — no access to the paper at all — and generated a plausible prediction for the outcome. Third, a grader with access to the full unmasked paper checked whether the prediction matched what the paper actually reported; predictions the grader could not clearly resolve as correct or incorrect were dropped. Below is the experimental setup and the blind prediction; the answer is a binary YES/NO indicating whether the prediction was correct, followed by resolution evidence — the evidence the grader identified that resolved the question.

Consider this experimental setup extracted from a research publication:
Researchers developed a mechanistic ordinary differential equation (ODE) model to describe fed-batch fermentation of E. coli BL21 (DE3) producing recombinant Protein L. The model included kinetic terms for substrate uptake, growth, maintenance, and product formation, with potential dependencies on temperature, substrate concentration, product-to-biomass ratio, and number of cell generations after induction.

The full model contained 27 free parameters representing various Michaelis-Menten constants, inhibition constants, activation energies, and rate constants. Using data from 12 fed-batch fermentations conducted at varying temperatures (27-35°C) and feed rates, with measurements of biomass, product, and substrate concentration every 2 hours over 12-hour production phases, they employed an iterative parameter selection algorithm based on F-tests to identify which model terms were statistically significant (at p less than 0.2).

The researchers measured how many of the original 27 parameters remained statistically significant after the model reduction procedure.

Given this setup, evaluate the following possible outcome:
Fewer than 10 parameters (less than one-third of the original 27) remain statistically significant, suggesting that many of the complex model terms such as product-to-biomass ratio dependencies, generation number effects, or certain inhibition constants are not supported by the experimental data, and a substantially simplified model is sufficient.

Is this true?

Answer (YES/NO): NO